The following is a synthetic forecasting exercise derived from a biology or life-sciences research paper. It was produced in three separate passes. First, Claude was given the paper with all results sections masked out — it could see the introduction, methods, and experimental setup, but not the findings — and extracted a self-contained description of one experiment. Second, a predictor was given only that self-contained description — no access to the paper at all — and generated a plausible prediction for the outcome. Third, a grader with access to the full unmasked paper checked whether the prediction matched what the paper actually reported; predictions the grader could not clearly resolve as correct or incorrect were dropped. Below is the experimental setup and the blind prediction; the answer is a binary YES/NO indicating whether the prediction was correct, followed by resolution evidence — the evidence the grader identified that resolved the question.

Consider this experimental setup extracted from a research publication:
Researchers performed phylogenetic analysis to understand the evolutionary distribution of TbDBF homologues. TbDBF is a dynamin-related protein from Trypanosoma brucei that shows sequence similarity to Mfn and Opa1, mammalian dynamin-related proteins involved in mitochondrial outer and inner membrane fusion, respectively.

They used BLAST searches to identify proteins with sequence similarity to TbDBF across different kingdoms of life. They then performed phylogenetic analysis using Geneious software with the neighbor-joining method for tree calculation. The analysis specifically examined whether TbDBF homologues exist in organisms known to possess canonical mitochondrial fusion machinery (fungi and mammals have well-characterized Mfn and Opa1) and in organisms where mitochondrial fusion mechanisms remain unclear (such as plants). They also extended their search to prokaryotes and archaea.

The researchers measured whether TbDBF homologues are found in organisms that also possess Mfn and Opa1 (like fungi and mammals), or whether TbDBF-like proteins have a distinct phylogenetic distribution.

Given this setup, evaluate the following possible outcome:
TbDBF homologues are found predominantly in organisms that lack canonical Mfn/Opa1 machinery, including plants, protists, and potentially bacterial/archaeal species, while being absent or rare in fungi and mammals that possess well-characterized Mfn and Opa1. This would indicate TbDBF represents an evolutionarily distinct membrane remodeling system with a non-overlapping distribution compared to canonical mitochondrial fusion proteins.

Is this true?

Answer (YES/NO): NO